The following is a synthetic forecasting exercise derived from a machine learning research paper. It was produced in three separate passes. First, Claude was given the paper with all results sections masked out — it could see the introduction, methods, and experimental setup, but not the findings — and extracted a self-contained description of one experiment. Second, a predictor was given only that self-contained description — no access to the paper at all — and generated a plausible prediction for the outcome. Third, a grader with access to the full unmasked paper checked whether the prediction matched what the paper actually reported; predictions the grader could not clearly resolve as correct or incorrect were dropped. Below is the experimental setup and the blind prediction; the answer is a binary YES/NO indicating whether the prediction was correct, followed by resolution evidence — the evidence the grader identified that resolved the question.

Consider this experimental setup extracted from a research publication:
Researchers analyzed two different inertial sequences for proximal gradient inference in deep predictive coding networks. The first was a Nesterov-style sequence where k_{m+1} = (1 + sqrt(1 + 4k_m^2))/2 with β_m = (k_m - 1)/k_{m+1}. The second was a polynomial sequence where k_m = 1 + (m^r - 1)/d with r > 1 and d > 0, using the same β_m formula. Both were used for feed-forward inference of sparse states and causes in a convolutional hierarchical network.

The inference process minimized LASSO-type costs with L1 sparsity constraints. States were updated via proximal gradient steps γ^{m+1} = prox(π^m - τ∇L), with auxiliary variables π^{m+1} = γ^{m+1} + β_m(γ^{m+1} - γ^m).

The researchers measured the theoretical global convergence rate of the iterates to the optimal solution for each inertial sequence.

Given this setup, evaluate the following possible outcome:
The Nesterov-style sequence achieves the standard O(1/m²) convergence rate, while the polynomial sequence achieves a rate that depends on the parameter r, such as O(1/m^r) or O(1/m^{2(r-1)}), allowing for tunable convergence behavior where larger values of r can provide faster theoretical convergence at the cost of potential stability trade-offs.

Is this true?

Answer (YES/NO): YES